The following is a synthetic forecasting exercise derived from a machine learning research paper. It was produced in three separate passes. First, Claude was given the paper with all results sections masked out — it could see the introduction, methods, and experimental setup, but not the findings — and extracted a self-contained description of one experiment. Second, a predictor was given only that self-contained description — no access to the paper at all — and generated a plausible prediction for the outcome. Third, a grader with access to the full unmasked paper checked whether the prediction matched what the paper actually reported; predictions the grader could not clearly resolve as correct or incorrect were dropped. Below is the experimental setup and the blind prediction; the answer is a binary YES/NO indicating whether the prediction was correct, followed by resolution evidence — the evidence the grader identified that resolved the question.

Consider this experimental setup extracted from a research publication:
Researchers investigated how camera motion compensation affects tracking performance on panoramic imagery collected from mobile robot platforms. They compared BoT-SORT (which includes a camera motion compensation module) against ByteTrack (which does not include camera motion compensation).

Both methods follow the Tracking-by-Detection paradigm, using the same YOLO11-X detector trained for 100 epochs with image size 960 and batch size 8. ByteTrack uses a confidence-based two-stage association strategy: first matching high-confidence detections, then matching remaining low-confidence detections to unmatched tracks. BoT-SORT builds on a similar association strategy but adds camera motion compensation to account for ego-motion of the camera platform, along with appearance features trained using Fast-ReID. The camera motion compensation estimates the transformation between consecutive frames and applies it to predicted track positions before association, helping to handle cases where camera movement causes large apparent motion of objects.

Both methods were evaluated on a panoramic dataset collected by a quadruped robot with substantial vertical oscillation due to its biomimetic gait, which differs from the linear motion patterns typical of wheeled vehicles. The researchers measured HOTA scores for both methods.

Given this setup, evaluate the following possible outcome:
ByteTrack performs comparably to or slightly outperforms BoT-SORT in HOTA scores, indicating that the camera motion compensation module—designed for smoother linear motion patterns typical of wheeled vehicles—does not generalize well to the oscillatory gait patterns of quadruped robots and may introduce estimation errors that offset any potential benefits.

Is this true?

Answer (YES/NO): NO